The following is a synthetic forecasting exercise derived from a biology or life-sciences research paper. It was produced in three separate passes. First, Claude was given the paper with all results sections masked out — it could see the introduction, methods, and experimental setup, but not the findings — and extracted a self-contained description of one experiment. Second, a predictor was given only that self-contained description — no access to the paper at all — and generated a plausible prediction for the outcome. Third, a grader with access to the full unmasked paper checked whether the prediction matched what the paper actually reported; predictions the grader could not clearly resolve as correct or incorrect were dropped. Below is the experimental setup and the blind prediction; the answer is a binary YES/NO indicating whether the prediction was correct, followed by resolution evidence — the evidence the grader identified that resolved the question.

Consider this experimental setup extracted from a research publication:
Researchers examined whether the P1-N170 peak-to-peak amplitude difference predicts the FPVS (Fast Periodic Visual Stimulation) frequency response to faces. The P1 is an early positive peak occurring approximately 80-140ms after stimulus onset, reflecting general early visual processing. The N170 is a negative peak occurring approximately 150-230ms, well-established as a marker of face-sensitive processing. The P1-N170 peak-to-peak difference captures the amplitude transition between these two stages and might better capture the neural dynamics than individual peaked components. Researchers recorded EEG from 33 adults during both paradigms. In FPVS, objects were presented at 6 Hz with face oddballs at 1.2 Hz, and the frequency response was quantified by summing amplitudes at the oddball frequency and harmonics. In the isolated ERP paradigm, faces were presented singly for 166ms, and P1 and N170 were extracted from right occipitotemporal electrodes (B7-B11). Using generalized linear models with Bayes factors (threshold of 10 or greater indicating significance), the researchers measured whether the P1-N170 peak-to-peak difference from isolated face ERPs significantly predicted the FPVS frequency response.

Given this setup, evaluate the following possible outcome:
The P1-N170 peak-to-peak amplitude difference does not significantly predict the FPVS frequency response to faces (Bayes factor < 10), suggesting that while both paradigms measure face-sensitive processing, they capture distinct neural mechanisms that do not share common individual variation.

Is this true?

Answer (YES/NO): YES